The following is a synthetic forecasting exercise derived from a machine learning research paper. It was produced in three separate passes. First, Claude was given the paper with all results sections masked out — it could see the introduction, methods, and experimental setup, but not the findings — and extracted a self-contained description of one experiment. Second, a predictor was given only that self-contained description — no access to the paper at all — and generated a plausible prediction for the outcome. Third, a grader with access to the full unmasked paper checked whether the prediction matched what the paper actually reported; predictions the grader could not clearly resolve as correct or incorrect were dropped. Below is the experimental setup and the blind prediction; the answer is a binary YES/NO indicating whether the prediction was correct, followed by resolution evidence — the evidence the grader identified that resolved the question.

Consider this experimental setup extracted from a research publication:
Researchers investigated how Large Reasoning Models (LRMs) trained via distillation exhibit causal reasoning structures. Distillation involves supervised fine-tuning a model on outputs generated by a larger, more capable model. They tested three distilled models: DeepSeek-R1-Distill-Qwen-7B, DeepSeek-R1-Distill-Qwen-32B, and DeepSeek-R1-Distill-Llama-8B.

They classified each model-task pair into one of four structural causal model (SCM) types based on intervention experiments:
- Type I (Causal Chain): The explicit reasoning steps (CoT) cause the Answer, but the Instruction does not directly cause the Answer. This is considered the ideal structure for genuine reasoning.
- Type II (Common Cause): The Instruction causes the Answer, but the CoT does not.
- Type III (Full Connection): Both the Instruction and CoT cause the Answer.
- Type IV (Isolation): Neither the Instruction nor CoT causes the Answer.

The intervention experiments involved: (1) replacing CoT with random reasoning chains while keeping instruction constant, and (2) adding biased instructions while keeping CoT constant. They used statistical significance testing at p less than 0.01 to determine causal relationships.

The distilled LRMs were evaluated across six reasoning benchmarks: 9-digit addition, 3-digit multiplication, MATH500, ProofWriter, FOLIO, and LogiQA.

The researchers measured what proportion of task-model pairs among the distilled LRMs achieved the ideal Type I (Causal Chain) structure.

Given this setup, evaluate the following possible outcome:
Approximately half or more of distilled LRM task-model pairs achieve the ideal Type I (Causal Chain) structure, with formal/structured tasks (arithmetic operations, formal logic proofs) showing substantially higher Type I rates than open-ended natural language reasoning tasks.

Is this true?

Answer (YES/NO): NO